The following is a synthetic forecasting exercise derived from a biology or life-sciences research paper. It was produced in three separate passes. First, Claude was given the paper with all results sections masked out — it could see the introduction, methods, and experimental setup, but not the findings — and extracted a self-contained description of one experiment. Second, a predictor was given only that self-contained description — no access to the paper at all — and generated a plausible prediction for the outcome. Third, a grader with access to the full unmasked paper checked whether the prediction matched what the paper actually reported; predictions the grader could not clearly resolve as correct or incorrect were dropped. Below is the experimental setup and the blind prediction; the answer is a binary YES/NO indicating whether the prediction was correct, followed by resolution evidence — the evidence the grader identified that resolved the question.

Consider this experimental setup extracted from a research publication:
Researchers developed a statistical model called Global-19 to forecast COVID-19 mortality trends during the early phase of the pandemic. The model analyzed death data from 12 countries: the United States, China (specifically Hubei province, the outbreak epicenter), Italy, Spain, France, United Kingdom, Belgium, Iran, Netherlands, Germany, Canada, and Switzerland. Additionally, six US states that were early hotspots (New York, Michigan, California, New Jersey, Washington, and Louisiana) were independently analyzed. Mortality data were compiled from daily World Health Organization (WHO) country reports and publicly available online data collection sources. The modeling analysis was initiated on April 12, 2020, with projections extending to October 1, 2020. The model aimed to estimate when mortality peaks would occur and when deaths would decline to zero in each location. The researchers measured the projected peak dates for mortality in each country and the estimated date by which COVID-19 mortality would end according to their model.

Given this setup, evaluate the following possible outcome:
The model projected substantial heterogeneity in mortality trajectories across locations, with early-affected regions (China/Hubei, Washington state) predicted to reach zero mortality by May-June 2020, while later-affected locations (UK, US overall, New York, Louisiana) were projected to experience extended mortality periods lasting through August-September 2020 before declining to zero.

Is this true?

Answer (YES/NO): NO